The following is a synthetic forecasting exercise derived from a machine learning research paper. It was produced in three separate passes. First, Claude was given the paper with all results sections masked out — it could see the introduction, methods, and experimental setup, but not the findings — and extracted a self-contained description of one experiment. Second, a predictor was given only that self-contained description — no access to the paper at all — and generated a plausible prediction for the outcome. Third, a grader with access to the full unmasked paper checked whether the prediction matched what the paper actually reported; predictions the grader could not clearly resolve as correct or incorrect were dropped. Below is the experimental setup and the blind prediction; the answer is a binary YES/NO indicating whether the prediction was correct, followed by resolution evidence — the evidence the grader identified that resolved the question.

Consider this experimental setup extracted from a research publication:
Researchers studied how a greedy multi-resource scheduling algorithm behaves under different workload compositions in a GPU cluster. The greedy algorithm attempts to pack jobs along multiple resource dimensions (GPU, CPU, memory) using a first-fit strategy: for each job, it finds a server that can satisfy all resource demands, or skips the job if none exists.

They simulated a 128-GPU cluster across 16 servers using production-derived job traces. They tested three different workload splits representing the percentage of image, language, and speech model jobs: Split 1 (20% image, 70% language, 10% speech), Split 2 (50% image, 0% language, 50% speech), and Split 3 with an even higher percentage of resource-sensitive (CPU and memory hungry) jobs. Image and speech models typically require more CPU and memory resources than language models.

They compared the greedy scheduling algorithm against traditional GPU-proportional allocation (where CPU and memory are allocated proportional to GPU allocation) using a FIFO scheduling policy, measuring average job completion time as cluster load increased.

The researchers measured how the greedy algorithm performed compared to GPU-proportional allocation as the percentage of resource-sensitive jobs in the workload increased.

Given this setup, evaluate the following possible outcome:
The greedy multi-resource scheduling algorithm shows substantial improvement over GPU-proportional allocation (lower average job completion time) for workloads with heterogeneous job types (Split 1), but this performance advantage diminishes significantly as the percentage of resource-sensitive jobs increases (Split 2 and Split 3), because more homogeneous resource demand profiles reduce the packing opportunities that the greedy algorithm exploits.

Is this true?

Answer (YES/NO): NO